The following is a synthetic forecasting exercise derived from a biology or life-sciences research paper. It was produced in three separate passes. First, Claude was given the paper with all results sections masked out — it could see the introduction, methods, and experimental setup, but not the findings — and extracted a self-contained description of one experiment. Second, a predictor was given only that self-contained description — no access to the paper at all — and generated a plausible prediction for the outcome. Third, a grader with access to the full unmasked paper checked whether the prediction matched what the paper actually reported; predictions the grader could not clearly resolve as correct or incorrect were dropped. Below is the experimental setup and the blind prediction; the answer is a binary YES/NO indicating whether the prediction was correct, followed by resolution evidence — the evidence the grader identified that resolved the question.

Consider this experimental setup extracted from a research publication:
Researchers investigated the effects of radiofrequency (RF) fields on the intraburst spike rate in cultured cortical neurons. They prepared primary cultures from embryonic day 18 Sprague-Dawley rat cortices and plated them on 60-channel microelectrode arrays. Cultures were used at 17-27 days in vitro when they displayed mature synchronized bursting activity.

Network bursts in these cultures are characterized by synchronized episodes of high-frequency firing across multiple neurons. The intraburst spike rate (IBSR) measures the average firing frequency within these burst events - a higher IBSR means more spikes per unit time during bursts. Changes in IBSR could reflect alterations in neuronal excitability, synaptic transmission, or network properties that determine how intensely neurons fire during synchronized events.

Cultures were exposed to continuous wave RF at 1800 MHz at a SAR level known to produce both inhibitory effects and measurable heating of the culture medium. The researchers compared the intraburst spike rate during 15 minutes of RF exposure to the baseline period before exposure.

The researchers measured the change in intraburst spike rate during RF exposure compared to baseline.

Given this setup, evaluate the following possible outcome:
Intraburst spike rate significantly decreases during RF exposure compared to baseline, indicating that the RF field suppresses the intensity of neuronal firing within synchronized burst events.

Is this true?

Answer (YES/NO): NO